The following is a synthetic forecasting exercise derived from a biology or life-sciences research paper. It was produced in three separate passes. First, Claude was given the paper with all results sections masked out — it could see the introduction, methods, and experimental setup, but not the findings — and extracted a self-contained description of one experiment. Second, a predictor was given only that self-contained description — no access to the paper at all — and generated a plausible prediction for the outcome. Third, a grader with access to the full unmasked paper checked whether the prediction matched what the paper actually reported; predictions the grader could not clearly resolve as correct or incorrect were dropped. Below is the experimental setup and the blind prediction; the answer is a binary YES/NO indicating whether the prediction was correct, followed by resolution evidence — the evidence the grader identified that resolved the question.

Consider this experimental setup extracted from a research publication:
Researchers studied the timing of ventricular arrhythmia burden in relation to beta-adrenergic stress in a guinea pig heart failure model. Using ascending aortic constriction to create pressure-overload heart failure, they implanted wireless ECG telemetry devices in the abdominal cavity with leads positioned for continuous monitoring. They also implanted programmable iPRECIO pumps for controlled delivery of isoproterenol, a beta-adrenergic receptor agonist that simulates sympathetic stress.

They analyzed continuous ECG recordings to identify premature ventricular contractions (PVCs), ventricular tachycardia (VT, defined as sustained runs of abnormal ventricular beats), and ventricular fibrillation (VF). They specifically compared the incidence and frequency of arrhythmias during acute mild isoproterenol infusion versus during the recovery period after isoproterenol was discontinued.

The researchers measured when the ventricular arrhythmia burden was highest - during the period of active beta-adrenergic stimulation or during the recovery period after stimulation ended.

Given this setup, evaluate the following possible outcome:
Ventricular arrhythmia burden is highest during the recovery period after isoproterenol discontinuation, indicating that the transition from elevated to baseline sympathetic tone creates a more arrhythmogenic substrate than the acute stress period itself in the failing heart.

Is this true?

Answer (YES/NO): YES